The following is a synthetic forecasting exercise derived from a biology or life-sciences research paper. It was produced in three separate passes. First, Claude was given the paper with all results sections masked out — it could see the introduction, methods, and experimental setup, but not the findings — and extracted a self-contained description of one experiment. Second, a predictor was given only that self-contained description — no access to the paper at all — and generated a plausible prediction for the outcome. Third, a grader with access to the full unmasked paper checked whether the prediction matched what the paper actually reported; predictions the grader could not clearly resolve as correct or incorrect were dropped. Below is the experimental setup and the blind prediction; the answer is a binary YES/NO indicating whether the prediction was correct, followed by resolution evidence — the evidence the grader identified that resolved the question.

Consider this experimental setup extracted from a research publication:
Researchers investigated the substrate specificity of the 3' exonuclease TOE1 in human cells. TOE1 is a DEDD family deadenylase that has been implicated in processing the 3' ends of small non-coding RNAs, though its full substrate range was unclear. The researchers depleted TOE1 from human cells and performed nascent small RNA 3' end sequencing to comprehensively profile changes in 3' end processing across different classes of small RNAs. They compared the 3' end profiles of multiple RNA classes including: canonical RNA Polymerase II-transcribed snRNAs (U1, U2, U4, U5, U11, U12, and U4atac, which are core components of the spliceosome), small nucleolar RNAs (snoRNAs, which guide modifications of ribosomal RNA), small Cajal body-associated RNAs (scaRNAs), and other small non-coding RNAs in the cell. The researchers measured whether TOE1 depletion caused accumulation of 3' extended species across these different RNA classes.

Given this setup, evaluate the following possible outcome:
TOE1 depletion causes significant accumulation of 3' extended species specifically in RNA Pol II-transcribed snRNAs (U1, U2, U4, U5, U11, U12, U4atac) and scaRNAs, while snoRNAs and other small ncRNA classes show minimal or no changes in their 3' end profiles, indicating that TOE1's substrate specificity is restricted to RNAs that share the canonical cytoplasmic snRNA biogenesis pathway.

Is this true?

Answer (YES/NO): NO